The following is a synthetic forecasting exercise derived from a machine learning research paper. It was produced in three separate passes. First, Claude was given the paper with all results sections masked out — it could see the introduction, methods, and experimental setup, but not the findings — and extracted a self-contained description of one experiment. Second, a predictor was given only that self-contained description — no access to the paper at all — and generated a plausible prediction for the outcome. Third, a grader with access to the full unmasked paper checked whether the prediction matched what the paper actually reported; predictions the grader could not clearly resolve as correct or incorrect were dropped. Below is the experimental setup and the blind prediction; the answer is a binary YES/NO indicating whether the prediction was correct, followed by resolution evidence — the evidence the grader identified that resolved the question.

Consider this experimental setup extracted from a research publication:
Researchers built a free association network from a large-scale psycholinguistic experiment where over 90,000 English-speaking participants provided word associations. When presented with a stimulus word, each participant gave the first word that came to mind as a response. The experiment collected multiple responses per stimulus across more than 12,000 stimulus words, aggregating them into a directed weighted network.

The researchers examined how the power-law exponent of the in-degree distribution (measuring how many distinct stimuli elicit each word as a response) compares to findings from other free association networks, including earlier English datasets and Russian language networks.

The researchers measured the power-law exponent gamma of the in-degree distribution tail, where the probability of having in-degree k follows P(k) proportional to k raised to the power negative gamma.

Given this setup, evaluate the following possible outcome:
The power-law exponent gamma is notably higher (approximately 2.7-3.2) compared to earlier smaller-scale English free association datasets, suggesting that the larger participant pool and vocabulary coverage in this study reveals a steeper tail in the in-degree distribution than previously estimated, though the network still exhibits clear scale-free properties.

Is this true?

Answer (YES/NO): NO